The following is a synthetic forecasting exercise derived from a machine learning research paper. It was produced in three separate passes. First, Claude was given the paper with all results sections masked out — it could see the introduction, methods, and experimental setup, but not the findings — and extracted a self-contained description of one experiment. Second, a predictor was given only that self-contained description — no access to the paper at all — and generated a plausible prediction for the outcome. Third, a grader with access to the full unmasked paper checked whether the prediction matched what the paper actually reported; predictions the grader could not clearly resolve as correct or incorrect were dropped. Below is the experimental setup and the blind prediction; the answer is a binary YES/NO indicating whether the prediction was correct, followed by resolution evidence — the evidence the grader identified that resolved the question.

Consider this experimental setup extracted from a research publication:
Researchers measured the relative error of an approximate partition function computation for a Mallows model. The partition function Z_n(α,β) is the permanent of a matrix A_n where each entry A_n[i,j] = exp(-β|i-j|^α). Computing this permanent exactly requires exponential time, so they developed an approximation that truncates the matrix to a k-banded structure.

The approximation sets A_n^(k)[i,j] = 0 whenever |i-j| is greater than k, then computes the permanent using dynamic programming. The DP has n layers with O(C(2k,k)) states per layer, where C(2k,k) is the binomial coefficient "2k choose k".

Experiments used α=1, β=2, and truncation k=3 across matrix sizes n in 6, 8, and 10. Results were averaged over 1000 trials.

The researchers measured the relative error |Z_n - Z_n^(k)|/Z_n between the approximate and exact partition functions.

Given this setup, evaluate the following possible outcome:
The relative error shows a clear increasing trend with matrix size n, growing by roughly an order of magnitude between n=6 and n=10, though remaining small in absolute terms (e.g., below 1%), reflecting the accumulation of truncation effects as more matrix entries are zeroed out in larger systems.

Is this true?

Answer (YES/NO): NO